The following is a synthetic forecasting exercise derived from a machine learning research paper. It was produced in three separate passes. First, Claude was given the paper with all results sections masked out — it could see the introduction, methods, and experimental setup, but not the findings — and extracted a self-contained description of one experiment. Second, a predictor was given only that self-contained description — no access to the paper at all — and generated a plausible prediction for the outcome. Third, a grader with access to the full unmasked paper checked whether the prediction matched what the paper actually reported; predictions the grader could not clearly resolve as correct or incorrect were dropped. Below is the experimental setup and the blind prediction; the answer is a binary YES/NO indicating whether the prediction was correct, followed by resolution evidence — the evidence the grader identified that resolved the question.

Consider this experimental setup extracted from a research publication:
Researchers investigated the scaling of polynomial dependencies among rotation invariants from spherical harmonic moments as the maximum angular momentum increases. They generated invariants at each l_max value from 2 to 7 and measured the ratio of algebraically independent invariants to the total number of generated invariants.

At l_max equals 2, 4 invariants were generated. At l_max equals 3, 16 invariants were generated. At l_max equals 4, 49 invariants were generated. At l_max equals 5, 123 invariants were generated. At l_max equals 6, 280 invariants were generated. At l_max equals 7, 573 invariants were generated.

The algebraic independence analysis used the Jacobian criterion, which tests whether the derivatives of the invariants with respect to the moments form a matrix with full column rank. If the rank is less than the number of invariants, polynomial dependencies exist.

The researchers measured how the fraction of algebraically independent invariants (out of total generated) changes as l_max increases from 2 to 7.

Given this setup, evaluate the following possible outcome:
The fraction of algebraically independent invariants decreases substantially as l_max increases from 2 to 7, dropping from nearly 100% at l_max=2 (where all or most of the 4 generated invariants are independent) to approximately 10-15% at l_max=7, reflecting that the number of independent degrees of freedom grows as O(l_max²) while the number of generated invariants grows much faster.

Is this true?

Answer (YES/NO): NO